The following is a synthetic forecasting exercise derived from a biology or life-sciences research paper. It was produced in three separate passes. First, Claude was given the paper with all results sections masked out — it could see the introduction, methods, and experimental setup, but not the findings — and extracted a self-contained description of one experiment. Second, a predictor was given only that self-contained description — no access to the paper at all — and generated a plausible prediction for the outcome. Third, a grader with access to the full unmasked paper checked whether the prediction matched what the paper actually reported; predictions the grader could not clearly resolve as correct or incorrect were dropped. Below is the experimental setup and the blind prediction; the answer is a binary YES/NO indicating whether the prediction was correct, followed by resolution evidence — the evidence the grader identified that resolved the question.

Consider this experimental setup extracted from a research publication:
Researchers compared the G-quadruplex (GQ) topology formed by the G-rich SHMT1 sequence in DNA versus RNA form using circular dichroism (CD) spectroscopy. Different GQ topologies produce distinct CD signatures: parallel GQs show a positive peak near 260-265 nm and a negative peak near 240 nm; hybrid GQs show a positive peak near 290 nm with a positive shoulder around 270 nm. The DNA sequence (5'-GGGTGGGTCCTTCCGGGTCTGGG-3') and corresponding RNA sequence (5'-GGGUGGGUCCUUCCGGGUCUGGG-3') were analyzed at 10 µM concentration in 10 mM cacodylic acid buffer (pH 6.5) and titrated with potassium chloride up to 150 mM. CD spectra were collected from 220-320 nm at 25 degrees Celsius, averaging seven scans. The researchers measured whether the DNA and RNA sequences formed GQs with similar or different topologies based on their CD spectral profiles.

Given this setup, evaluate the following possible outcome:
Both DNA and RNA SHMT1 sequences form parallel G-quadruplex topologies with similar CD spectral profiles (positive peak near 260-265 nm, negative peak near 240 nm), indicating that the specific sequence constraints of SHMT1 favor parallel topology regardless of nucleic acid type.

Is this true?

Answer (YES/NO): NO